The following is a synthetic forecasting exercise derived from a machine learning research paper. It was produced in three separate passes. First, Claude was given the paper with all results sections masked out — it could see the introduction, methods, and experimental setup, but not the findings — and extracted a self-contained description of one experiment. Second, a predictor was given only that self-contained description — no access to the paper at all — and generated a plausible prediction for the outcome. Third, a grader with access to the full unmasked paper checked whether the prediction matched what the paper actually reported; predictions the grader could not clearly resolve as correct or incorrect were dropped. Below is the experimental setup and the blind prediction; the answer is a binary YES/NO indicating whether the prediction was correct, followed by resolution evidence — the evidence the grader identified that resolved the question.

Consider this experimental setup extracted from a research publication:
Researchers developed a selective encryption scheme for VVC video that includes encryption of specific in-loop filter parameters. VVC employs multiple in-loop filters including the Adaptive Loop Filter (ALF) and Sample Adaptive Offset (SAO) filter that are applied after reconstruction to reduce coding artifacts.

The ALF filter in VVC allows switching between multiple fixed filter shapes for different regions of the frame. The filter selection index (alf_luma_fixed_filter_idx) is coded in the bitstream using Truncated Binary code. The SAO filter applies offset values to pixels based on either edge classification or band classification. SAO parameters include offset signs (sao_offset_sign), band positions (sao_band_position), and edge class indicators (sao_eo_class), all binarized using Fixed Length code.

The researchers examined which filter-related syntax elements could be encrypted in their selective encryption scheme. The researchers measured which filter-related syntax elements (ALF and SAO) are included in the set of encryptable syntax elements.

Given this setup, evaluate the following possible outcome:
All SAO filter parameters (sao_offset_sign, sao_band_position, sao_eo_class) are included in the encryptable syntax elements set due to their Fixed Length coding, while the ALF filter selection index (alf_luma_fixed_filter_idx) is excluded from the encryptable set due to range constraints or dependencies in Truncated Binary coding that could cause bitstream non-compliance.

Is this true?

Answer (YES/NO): NO